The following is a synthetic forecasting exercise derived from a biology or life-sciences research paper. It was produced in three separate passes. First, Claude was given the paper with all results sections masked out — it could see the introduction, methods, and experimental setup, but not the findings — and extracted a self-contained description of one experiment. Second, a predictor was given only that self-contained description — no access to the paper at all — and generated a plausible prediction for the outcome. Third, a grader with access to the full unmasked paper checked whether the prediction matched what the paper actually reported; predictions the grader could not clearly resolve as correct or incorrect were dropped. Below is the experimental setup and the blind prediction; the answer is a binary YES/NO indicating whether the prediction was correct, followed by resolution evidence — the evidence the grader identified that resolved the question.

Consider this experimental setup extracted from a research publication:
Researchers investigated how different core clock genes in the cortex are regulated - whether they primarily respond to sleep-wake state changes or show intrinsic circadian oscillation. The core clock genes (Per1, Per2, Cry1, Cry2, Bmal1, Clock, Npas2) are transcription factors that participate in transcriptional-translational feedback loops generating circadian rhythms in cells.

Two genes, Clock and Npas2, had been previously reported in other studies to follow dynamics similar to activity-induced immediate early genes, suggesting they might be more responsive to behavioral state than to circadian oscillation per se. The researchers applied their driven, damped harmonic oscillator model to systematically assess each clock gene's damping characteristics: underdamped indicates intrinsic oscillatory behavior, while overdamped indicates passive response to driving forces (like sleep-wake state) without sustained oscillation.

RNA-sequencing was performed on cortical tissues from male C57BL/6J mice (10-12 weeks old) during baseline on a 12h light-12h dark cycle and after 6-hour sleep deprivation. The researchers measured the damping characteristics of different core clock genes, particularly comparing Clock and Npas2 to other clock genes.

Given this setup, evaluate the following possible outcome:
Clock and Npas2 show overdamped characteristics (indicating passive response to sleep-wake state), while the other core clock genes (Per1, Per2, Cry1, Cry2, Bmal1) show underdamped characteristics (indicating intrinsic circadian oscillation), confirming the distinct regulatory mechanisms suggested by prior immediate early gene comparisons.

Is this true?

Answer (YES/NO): NO